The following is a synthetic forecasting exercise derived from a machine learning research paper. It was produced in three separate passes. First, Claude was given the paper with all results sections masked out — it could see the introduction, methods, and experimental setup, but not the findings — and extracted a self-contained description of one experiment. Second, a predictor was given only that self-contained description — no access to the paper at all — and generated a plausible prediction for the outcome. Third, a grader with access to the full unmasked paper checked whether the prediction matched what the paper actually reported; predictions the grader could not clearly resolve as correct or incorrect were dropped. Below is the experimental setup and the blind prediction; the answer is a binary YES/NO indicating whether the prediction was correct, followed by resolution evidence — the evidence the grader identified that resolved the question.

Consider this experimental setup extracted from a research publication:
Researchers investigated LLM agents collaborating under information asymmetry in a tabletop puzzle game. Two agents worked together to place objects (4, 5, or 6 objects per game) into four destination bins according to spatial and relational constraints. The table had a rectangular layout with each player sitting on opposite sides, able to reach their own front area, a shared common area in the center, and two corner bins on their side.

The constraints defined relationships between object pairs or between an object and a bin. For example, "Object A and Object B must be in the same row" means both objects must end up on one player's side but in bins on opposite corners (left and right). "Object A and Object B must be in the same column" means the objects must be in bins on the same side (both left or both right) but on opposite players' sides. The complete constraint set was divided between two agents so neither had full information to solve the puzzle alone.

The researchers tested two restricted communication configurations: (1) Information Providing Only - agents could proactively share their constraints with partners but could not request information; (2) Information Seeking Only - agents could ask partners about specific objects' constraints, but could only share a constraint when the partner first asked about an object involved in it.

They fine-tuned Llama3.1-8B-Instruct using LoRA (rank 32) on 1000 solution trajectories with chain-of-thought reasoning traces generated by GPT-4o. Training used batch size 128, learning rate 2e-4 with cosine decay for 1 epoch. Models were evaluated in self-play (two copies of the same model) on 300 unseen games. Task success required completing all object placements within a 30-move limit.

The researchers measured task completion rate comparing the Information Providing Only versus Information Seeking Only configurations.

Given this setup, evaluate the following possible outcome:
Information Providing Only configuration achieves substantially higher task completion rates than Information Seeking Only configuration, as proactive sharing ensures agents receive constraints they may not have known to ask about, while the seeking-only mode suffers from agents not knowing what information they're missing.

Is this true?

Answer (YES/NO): NO